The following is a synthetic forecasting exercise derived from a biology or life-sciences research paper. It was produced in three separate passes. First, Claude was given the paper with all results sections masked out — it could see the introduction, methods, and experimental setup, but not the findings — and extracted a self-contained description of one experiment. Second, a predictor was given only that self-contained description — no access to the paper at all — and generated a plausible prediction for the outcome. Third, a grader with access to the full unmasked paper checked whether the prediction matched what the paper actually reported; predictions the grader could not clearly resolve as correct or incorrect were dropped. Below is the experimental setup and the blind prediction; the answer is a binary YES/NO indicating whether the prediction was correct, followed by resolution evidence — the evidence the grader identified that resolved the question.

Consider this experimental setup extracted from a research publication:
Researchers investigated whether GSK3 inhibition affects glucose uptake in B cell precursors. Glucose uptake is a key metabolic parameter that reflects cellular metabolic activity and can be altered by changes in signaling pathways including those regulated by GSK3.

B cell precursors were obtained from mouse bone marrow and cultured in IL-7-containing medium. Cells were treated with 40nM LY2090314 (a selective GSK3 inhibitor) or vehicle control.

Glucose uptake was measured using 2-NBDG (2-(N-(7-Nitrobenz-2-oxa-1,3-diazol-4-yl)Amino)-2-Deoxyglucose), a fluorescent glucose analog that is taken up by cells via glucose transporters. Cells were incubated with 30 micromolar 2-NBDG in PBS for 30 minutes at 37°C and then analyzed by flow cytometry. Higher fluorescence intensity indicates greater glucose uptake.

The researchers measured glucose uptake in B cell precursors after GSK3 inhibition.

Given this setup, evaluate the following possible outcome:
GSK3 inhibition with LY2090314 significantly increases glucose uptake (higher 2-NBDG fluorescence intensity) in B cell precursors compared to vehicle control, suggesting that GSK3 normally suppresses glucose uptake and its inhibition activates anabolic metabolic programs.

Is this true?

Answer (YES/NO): YES